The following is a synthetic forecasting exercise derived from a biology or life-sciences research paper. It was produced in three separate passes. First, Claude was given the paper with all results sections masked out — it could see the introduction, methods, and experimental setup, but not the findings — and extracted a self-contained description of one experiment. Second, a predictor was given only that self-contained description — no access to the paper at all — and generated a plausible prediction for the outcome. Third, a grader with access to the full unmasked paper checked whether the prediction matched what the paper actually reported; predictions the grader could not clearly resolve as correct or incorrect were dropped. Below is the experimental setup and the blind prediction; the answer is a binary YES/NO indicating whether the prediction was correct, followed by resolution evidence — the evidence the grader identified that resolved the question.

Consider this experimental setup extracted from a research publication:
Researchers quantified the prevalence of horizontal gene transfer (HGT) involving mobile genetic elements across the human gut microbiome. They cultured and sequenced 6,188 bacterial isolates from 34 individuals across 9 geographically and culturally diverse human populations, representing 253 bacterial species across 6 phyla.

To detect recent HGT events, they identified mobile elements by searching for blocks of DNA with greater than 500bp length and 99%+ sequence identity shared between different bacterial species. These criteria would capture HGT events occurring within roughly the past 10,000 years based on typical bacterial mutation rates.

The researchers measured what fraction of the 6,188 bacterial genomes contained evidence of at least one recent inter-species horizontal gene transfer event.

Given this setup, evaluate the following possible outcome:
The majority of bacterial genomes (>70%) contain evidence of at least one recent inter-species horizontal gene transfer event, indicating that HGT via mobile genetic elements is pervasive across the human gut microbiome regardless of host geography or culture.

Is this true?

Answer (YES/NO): YES